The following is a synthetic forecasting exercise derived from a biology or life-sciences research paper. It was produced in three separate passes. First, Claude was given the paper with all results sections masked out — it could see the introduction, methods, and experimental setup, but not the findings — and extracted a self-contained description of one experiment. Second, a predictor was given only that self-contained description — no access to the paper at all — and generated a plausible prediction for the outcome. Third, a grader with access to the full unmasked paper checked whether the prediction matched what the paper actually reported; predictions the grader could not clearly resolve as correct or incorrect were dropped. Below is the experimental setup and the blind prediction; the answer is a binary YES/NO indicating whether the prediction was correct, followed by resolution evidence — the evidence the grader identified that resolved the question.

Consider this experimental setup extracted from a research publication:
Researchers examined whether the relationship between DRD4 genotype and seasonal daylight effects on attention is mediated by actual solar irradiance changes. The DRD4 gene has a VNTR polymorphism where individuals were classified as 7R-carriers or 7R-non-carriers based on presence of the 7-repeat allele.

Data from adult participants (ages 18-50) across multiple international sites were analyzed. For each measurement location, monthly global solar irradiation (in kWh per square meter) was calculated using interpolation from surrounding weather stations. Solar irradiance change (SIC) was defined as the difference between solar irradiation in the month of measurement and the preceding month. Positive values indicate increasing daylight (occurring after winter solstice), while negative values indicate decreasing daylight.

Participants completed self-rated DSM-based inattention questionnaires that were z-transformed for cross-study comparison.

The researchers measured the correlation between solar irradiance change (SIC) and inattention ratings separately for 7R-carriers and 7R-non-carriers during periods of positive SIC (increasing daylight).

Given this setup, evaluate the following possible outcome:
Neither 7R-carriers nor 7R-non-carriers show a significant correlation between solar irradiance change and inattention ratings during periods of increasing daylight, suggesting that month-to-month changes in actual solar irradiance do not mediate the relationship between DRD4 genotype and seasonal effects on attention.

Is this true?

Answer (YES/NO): NO